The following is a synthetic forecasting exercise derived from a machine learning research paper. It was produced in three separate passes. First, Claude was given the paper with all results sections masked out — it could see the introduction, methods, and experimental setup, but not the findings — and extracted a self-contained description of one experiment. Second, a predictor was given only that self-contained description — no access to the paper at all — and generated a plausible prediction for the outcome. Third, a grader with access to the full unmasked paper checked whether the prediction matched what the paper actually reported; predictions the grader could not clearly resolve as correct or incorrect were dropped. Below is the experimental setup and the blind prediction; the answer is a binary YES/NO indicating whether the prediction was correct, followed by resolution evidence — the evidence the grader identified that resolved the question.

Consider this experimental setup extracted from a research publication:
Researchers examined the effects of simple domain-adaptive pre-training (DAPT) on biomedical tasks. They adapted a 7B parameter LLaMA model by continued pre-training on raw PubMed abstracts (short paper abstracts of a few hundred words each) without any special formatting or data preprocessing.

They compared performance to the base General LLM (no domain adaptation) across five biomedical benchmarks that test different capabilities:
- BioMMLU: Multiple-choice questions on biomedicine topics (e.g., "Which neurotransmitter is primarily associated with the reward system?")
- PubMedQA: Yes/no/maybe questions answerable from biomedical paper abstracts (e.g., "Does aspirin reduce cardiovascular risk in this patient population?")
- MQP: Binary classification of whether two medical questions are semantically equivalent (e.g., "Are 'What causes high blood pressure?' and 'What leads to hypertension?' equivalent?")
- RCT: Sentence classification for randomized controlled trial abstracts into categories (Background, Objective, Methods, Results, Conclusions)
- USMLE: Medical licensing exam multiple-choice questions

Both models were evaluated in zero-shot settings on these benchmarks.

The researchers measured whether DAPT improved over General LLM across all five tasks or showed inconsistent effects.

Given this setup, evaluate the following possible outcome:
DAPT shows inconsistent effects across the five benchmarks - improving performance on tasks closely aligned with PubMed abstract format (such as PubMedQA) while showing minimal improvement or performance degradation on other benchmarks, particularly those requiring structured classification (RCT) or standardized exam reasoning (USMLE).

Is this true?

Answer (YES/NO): NO